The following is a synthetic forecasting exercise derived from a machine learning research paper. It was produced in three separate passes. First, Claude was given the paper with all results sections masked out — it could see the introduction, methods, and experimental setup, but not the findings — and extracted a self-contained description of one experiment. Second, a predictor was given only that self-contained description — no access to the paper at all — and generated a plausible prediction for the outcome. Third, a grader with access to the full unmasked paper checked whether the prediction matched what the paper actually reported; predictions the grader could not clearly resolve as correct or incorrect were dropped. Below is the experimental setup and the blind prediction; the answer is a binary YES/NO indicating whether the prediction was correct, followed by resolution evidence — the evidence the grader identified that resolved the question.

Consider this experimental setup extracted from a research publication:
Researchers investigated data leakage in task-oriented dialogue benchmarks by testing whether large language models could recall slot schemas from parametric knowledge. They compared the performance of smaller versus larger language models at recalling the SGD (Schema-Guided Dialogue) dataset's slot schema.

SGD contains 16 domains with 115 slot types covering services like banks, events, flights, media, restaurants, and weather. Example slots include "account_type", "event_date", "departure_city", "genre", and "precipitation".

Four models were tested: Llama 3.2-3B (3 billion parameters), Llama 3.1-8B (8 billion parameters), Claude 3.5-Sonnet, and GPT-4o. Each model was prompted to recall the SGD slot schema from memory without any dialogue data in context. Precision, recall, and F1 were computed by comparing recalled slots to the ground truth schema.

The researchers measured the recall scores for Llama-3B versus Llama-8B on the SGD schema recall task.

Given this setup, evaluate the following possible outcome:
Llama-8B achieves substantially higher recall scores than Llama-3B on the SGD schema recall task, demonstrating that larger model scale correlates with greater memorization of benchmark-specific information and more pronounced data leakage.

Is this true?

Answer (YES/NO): YES